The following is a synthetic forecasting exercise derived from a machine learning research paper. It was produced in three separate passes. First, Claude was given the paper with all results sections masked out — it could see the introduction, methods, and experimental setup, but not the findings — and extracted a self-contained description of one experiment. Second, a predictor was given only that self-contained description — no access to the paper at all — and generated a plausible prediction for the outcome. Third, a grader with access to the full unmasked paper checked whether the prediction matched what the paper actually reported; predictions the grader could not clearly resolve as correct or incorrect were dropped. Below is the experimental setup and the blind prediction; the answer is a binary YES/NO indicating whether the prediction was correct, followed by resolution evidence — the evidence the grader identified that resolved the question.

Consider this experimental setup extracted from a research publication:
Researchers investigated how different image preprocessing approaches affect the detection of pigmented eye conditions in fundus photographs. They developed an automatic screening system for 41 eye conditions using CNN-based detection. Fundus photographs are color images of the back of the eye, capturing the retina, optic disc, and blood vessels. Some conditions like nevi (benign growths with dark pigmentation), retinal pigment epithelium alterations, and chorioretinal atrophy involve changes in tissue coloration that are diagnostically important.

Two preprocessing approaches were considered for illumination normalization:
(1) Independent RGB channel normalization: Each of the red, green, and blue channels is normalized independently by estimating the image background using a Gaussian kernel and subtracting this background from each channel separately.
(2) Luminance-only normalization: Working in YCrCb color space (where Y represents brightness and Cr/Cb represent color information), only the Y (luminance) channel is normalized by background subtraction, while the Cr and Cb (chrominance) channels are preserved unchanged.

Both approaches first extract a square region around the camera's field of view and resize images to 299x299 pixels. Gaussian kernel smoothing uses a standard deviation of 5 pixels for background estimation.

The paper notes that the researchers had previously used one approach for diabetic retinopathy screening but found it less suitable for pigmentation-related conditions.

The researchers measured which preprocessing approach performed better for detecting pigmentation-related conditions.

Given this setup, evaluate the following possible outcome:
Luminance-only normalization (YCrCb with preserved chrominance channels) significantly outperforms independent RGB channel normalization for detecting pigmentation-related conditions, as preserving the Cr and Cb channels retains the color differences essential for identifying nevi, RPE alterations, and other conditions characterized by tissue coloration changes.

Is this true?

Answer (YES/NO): YES